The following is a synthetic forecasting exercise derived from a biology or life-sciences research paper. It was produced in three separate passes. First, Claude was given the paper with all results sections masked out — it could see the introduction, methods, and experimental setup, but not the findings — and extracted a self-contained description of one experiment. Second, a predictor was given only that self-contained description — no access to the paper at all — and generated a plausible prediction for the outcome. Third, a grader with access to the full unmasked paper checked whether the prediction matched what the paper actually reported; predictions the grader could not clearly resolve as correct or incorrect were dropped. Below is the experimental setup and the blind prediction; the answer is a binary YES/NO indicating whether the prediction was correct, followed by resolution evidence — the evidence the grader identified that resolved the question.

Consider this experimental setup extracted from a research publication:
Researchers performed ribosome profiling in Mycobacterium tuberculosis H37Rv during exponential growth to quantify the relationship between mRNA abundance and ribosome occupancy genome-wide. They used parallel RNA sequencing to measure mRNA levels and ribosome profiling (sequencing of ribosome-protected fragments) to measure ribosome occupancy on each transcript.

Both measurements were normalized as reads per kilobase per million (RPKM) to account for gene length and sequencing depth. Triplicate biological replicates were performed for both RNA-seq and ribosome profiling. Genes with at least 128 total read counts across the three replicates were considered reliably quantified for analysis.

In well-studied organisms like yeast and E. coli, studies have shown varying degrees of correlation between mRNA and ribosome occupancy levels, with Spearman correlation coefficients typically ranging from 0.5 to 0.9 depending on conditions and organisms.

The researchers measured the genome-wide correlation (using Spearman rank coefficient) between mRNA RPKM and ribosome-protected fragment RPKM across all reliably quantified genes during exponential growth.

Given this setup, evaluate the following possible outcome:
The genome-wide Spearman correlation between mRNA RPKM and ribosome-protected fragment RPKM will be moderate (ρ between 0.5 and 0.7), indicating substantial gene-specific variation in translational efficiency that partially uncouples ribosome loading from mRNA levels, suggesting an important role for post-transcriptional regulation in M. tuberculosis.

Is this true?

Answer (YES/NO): NO